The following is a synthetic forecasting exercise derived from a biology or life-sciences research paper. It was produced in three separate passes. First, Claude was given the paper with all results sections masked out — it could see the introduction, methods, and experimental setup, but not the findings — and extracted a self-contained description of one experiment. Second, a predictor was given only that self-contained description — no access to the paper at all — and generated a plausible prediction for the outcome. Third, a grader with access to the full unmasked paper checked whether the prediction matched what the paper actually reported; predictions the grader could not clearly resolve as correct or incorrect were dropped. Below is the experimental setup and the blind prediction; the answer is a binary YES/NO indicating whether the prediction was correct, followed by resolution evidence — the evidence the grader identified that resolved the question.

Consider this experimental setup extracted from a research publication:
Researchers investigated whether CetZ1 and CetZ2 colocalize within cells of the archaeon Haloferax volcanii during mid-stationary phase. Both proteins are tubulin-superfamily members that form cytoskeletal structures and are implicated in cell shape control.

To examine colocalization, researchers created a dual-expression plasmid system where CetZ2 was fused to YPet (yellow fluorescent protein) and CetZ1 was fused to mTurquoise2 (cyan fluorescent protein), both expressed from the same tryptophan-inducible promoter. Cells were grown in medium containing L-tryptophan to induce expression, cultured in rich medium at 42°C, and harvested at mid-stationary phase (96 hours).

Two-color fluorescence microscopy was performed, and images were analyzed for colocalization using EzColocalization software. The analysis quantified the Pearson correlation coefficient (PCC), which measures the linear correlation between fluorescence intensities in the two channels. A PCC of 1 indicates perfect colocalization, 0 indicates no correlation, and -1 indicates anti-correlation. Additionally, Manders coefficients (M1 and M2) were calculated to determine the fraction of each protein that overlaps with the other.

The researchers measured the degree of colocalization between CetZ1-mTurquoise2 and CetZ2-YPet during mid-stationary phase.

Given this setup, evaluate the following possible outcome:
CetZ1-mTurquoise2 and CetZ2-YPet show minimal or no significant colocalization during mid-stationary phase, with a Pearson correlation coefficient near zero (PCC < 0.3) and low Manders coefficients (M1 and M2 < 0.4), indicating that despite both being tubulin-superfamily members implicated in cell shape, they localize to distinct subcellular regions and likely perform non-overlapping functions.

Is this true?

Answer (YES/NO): NO